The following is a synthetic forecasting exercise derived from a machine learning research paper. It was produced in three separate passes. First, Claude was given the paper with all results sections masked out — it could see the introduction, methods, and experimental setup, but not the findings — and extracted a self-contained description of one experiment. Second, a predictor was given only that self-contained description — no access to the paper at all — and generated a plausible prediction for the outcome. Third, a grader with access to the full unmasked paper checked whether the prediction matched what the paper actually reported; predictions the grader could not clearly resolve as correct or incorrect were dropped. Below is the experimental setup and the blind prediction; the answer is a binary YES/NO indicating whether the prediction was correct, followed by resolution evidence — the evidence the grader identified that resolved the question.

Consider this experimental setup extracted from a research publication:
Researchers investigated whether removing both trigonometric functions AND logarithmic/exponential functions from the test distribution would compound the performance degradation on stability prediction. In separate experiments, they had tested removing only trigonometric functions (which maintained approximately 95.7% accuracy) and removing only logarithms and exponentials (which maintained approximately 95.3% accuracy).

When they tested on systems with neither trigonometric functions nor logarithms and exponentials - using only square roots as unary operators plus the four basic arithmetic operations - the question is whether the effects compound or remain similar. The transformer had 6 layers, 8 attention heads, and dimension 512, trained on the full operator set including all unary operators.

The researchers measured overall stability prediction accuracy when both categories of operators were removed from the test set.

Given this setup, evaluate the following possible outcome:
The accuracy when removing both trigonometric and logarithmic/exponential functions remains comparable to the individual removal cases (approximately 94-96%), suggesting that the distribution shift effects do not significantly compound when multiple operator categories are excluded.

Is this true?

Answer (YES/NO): YES